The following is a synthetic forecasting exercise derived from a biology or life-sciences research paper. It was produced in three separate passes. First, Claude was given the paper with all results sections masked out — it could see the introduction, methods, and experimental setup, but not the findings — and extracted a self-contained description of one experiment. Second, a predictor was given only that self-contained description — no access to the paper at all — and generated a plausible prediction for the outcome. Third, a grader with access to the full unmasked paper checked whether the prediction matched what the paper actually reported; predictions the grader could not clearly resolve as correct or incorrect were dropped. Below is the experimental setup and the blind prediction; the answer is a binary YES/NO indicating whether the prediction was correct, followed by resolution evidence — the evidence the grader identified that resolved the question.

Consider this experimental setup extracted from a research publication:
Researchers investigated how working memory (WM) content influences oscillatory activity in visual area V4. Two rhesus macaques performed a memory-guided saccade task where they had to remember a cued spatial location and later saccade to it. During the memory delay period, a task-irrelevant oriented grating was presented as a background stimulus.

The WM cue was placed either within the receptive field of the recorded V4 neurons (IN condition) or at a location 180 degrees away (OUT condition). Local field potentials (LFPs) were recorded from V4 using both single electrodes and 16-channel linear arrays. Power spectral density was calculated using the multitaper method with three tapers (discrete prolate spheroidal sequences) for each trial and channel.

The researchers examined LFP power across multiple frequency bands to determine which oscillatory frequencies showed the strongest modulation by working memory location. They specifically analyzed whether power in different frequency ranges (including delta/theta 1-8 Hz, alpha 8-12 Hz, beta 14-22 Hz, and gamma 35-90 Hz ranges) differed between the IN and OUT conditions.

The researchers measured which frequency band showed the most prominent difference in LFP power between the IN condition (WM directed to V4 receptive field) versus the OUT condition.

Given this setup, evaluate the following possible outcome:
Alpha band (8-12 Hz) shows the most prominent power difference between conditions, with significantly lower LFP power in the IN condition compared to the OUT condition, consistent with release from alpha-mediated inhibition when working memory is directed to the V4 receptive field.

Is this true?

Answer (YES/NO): NO